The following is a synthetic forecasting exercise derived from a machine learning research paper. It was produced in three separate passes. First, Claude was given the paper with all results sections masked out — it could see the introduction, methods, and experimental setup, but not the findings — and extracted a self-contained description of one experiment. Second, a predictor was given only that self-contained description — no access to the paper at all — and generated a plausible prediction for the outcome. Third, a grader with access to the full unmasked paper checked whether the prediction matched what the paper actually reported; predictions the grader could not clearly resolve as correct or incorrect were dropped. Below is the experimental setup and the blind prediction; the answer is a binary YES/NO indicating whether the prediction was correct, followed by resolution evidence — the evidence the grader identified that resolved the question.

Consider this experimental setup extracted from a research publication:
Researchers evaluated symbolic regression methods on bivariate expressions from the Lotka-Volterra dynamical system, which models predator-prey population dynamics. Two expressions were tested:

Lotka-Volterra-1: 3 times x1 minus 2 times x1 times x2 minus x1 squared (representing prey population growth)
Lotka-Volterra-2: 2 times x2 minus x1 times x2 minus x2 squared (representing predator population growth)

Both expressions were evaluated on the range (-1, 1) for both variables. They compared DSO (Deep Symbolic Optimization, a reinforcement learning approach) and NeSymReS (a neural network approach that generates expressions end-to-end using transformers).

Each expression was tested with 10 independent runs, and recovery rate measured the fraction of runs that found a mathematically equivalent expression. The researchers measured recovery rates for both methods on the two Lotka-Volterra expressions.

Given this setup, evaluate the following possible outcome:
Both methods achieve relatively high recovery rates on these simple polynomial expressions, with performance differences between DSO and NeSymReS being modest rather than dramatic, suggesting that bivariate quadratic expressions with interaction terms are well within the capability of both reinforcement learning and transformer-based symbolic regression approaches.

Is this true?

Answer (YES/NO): YES